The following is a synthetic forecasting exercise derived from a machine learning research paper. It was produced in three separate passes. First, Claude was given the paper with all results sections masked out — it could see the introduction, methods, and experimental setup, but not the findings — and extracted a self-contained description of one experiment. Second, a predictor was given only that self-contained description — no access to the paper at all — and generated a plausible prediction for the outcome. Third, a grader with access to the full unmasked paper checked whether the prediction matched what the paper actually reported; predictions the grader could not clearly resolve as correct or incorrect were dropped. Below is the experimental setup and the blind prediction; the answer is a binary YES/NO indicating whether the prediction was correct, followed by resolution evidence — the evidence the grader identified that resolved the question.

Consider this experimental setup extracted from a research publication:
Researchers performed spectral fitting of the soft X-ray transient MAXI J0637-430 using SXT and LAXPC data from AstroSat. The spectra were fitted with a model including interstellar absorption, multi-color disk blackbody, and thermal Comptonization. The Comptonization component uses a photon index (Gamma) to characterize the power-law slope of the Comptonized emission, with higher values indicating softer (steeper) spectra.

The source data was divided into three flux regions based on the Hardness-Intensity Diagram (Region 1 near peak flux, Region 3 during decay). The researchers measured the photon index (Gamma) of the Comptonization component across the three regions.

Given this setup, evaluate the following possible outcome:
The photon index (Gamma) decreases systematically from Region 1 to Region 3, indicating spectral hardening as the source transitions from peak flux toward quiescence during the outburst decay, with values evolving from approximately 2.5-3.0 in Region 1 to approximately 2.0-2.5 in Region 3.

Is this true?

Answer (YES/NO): NO